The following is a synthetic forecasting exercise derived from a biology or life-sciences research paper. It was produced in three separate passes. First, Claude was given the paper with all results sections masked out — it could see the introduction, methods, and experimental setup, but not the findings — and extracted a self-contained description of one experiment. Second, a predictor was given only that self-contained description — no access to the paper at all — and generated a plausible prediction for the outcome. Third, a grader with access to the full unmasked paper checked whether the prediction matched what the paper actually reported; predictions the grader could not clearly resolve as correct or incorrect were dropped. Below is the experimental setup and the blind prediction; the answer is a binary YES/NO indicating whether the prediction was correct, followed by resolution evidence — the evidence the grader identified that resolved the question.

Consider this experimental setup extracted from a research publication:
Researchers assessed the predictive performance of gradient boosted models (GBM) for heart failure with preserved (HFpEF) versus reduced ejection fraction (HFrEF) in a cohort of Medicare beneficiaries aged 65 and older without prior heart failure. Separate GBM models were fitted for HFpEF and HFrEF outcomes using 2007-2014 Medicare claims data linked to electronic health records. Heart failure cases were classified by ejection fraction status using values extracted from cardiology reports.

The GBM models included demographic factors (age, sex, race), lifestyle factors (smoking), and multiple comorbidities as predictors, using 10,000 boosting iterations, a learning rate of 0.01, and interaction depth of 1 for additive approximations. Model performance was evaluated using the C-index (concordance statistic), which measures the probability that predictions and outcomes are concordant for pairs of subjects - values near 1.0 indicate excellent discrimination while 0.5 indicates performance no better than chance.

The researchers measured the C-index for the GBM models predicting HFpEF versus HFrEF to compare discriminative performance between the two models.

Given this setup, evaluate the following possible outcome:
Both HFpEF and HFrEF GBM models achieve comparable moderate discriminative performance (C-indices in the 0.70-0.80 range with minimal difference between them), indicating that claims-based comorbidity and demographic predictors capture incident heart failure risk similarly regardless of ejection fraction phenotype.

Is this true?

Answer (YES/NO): YES